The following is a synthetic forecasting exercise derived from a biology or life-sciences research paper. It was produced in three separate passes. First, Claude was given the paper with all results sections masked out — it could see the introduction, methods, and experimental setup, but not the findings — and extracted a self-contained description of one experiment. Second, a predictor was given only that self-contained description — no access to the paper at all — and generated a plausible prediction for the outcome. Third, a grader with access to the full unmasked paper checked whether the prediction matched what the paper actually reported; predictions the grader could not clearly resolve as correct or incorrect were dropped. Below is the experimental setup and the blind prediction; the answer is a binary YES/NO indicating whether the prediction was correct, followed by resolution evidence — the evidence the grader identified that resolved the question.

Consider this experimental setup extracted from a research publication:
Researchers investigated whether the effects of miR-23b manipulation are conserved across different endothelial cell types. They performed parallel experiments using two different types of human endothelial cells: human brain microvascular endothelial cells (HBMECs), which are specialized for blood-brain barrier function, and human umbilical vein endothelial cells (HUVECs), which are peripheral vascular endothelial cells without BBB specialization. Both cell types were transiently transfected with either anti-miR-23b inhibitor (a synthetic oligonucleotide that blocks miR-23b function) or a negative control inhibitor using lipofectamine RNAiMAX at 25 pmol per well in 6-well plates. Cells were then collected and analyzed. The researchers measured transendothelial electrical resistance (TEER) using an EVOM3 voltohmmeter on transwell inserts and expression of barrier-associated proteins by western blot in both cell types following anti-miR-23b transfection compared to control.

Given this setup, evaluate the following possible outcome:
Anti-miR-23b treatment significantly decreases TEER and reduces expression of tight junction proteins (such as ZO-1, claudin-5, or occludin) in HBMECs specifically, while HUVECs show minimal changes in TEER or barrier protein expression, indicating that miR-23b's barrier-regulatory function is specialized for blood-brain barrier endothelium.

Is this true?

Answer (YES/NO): NO